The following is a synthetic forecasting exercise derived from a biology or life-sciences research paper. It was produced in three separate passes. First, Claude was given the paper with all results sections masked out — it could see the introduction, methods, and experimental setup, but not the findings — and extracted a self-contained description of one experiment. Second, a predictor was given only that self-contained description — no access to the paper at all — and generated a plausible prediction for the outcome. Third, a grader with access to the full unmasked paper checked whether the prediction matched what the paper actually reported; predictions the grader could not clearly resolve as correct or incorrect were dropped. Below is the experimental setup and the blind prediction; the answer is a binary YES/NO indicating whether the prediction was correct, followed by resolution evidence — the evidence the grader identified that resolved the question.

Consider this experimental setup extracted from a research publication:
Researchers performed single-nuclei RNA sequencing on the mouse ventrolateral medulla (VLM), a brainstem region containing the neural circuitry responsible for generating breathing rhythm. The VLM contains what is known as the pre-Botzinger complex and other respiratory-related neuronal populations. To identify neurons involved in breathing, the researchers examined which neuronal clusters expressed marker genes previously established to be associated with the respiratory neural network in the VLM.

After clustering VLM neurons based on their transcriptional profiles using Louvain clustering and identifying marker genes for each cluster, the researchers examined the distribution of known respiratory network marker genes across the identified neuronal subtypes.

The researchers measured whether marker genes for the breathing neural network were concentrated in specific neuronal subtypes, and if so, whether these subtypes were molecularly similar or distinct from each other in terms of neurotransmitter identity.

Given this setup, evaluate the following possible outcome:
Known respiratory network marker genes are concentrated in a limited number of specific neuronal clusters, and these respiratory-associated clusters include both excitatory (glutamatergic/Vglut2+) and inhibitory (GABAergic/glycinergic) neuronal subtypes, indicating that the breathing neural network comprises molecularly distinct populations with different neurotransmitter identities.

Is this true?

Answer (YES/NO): YES